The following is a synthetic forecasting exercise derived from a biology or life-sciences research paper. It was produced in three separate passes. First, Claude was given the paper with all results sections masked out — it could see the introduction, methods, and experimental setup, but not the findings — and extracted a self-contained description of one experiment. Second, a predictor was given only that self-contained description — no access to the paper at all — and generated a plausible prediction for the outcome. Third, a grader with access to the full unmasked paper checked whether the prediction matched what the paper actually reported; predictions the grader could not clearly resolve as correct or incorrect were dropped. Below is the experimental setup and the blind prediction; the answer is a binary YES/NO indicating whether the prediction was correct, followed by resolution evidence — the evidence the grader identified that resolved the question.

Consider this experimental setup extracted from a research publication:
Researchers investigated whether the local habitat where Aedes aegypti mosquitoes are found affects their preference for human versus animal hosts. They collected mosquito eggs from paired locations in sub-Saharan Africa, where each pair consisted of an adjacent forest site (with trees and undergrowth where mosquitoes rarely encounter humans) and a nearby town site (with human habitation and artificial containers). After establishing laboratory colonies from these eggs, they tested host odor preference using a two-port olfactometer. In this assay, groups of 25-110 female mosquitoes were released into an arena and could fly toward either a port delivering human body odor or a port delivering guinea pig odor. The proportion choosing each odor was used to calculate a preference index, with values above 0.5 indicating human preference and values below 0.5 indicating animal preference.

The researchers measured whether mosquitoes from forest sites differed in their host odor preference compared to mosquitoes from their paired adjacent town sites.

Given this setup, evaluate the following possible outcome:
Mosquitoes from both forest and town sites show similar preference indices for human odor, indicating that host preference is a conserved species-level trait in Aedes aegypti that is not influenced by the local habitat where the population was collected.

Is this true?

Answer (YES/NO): NO